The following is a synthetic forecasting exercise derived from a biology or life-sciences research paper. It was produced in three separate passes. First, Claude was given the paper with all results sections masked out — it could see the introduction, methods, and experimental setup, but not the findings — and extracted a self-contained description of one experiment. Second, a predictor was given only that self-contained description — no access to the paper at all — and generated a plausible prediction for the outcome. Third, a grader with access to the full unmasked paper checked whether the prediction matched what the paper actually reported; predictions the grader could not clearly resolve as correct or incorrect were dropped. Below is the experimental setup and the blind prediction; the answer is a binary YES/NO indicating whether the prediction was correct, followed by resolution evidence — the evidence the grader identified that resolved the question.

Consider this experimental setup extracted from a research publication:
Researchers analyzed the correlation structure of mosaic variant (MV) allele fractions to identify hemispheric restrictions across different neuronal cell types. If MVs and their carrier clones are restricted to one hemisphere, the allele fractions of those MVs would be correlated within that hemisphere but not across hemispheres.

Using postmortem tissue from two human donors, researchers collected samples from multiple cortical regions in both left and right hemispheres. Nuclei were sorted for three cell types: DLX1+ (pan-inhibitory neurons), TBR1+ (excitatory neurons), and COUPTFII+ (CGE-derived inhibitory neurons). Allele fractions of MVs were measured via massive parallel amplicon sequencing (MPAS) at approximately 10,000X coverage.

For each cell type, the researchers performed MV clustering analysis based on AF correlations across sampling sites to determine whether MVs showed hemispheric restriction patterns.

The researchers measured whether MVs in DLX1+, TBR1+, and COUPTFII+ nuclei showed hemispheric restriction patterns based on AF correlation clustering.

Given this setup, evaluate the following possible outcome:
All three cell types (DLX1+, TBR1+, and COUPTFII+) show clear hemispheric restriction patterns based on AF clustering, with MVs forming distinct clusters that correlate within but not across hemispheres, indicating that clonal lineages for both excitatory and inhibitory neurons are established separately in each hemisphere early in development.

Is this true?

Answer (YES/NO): YES